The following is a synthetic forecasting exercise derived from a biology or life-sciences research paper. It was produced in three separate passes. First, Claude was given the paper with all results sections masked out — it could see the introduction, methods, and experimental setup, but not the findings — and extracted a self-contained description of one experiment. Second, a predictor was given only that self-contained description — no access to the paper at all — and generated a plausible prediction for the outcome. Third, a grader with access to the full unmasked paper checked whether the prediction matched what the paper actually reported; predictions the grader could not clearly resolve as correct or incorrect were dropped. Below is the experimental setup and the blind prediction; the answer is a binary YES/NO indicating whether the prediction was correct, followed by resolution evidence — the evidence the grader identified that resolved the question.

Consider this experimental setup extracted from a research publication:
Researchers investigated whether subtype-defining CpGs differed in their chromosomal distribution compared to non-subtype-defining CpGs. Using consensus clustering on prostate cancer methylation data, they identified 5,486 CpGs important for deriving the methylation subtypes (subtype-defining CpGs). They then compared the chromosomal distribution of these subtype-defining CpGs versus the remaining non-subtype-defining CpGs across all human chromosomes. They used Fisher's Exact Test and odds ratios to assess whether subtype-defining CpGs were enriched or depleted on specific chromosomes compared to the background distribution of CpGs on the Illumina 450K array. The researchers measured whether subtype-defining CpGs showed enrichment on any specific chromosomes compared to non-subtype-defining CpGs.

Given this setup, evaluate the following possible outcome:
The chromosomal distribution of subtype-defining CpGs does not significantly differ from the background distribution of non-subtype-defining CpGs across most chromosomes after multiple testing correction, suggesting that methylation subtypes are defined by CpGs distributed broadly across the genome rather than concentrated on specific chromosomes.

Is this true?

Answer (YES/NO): NO